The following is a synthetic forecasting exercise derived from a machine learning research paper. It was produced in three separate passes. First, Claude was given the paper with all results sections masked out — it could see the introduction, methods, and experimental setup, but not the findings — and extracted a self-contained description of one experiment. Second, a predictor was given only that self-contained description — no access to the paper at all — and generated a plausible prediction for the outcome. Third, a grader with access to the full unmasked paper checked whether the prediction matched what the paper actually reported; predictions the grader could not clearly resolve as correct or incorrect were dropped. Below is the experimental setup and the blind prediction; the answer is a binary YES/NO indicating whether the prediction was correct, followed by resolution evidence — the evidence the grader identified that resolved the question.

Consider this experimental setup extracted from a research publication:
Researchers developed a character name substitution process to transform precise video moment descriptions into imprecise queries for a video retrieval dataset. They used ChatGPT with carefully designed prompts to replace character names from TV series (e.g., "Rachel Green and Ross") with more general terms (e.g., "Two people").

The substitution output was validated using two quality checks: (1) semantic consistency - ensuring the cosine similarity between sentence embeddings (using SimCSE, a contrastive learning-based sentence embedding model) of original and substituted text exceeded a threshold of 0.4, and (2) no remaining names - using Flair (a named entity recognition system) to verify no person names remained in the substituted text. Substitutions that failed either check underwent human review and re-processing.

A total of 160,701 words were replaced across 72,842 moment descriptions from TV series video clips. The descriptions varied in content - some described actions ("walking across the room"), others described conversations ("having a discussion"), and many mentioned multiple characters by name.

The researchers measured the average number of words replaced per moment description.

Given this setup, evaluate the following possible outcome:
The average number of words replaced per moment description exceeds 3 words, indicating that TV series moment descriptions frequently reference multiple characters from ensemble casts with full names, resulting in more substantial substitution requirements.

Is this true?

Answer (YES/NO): NO